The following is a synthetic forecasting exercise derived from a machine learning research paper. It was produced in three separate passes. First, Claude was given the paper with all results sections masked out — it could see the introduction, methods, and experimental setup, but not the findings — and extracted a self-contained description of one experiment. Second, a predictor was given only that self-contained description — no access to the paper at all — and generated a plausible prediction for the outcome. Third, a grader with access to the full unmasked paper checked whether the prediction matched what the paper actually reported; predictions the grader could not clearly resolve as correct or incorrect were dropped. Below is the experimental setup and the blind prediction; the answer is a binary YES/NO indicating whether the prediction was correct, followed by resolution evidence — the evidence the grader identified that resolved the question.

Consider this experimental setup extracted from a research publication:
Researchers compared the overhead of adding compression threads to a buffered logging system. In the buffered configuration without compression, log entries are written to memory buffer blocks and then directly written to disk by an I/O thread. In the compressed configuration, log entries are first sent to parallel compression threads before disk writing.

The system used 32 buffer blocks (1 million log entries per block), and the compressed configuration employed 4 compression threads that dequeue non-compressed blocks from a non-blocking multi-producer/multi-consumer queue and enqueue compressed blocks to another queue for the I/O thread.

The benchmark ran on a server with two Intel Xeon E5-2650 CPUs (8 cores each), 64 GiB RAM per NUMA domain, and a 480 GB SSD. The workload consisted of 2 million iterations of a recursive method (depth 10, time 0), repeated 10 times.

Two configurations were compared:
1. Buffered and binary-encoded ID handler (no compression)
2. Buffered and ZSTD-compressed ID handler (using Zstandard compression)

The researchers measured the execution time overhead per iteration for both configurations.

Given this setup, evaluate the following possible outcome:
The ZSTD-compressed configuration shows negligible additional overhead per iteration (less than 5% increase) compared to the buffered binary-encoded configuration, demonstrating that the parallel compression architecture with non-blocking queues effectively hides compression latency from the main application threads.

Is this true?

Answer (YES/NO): YES